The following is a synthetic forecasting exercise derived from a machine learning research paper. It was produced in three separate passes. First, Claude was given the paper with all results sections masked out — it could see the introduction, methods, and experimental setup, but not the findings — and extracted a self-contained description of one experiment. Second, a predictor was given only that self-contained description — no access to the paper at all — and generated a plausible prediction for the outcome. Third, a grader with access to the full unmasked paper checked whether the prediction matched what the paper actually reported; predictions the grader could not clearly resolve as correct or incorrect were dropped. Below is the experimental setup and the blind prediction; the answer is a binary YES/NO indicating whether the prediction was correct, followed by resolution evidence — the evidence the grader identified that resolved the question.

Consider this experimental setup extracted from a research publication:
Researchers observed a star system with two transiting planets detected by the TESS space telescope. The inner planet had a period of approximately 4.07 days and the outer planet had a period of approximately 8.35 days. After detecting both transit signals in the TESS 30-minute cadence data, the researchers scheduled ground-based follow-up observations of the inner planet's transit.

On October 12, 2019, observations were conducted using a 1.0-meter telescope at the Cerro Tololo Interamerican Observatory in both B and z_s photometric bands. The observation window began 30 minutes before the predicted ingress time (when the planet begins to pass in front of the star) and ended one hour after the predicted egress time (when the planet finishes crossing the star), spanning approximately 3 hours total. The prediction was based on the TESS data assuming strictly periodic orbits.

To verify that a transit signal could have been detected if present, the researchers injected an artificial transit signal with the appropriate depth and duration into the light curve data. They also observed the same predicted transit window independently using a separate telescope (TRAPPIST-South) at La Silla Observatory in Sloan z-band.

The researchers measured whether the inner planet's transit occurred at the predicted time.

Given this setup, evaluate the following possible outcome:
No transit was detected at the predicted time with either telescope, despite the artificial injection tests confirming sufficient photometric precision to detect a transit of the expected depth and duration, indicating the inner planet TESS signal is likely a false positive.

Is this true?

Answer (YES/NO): NO